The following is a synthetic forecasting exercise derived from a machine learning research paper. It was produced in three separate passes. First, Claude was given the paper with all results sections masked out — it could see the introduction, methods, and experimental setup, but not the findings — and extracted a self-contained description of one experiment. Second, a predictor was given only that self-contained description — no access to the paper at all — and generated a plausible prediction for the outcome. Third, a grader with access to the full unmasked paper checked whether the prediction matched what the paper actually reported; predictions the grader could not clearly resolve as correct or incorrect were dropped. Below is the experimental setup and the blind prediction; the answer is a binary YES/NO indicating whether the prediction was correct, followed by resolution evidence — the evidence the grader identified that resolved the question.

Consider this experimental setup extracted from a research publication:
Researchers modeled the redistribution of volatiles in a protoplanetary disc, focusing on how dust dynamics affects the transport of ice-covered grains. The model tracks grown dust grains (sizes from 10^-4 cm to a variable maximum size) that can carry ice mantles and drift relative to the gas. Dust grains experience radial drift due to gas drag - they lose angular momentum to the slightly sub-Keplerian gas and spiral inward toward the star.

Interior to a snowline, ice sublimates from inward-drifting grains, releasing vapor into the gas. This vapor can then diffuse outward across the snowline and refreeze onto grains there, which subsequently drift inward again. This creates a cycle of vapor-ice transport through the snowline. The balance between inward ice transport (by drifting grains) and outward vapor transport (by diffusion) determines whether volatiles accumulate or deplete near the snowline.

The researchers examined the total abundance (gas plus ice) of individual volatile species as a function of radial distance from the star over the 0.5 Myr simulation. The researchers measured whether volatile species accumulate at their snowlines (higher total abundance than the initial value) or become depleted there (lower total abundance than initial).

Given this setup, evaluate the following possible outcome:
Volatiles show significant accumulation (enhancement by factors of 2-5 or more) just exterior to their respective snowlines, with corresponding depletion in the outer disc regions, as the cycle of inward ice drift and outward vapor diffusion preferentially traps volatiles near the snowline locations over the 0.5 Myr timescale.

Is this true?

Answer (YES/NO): YES